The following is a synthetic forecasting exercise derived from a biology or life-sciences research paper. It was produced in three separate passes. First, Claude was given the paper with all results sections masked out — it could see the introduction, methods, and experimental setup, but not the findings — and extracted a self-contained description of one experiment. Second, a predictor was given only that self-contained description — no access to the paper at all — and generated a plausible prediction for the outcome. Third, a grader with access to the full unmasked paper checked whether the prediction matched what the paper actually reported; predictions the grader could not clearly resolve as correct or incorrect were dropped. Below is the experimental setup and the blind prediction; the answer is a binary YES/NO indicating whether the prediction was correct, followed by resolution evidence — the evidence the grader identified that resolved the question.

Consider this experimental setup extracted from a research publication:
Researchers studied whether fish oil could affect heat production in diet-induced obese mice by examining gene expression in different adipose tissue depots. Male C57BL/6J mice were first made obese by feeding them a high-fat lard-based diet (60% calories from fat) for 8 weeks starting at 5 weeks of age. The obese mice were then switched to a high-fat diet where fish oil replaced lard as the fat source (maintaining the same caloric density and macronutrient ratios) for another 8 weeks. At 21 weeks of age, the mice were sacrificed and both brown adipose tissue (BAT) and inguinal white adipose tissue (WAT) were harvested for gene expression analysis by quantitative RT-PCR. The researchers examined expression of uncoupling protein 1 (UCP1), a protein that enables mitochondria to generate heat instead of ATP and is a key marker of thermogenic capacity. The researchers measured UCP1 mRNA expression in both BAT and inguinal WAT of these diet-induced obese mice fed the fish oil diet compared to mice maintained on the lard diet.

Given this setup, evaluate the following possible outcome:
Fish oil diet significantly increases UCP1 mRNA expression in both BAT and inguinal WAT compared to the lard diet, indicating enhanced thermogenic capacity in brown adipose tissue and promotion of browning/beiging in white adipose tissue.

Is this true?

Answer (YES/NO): NO